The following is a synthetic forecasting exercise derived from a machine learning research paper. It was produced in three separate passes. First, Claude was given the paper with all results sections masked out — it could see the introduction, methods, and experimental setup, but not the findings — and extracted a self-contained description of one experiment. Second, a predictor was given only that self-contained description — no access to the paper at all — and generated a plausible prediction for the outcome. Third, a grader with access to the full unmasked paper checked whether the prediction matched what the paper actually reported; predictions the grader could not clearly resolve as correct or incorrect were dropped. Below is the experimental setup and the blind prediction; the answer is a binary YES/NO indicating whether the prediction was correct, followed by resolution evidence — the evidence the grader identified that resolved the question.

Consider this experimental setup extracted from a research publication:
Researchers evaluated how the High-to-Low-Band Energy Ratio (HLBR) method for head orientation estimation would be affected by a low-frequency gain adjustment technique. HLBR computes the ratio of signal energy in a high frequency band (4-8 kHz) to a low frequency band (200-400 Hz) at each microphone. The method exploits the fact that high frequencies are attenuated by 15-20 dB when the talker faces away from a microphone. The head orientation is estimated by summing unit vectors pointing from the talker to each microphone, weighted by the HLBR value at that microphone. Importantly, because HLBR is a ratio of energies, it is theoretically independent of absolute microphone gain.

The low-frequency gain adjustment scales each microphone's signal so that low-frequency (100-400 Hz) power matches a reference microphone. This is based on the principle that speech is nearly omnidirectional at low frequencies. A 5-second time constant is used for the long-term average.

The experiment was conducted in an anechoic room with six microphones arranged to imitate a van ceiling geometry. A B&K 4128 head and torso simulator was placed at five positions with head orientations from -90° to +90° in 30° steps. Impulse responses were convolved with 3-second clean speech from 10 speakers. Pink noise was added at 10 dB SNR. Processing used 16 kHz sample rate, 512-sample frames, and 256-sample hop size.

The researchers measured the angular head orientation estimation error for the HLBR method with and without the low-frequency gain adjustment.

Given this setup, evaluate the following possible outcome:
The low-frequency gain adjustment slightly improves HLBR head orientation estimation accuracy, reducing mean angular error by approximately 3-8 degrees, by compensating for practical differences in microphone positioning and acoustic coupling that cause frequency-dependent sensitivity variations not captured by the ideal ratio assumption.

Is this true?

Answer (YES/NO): NO